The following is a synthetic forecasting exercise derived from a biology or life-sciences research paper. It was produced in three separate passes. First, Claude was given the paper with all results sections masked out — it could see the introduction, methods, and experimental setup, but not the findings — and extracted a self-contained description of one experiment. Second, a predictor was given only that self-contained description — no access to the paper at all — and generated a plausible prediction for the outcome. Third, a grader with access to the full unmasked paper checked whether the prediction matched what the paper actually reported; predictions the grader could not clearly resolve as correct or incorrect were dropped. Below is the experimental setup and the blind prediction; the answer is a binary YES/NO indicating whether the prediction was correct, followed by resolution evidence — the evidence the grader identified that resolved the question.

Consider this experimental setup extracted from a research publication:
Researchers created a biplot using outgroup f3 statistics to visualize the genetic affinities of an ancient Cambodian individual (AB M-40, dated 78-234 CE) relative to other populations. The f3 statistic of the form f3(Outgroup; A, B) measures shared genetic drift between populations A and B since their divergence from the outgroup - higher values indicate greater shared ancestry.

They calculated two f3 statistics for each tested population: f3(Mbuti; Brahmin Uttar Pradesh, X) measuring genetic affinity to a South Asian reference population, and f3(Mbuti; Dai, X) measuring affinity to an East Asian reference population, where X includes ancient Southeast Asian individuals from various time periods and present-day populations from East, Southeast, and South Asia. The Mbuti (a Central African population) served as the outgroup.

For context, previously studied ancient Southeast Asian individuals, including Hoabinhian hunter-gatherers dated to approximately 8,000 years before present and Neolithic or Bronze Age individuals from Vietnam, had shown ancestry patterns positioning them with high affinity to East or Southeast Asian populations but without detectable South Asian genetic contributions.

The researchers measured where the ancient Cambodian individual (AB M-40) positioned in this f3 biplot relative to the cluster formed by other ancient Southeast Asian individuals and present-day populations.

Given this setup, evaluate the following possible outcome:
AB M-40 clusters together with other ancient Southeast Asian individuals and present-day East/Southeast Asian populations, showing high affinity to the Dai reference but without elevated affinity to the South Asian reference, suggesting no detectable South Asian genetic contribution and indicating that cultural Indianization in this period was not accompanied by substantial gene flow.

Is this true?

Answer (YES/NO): NO